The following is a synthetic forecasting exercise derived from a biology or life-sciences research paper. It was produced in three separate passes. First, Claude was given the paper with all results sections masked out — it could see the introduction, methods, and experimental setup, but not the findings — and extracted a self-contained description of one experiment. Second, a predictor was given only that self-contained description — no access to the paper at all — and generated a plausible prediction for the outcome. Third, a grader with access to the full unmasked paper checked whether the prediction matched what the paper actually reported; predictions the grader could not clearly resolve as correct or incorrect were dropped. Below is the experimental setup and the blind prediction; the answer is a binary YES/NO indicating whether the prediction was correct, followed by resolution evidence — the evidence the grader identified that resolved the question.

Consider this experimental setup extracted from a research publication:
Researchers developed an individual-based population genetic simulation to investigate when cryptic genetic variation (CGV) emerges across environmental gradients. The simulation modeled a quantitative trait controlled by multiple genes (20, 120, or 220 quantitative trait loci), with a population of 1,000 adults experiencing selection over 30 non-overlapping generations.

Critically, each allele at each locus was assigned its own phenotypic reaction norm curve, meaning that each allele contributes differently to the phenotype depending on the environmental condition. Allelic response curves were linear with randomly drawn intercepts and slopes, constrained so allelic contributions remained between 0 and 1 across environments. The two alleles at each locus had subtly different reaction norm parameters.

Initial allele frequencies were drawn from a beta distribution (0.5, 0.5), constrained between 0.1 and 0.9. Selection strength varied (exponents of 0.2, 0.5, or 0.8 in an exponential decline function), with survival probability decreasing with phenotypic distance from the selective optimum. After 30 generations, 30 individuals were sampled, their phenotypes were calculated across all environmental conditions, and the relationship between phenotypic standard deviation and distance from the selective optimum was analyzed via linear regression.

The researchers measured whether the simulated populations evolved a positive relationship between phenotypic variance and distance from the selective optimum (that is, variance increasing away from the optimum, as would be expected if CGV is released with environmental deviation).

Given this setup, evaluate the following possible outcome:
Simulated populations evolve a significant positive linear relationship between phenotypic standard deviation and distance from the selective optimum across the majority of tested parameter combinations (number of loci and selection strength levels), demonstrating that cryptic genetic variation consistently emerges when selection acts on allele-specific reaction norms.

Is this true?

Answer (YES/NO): YES